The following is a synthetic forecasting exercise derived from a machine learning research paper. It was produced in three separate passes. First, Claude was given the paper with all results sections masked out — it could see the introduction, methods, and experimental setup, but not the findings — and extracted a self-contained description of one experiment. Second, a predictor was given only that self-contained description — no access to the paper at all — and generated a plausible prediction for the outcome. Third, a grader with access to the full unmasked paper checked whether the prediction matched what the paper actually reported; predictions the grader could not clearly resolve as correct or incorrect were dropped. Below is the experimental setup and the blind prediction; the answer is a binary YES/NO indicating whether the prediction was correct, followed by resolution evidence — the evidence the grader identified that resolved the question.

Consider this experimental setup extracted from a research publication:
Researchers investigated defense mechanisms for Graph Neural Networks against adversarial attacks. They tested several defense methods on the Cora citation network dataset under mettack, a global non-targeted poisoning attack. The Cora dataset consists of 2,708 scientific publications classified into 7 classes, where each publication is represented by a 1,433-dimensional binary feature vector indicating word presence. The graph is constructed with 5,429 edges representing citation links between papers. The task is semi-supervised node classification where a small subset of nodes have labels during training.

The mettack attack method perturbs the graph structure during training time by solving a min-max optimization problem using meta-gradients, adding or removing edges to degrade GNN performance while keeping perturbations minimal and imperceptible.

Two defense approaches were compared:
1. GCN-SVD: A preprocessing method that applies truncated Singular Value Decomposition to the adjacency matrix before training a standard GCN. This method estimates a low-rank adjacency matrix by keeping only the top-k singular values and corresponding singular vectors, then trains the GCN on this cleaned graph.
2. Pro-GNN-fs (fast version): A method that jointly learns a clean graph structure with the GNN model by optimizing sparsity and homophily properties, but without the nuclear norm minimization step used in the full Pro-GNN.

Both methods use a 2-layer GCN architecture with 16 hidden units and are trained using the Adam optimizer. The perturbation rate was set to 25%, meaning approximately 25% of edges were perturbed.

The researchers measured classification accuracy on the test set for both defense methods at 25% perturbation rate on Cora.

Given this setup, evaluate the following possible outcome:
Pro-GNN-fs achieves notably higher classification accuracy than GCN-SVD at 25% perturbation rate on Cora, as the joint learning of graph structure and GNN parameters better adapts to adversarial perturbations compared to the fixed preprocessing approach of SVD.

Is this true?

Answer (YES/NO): YES